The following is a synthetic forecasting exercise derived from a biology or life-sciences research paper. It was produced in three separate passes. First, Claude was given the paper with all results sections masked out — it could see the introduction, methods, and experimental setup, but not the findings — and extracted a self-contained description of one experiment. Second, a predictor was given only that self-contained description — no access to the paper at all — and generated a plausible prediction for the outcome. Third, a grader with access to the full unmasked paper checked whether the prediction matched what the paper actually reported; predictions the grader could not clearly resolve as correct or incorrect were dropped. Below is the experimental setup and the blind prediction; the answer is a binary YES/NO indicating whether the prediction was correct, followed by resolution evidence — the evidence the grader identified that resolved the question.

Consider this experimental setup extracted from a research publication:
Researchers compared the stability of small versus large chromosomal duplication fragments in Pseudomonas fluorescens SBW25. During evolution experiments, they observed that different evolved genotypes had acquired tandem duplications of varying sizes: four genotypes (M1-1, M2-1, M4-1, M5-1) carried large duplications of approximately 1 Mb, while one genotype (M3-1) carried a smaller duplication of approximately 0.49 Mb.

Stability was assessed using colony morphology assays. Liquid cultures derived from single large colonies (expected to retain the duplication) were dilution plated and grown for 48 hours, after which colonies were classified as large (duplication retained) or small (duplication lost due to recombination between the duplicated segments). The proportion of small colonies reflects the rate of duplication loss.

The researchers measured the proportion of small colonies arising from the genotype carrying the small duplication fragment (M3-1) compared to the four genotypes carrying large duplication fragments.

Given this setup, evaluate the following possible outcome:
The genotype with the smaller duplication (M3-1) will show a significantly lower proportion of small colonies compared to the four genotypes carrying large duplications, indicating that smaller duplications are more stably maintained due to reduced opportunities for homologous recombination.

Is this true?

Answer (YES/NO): YES